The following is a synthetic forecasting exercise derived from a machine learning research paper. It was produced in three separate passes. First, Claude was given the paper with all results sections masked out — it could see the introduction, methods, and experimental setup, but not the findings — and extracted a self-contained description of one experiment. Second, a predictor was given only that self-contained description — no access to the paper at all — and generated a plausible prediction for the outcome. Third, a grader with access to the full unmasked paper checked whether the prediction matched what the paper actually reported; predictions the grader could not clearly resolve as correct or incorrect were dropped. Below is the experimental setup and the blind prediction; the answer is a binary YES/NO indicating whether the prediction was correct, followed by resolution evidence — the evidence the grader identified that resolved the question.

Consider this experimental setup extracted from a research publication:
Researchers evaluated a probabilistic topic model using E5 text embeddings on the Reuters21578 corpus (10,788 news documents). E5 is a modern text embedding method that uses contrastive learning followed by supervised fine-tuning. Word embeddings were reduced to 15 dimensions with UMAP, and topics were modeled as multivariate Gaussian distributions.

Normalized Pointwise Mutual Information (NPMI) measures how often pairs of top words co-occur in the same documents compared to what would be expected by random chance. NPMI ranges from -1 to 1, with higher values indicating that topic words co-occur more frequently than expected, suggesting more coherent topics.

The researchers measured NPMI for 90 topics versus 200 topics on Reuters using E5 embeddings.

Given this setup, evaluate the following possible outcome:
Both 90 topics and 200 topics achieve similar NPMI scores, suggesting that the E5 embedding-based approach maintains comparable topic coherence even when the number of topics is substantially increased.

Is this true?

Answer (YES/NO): YES